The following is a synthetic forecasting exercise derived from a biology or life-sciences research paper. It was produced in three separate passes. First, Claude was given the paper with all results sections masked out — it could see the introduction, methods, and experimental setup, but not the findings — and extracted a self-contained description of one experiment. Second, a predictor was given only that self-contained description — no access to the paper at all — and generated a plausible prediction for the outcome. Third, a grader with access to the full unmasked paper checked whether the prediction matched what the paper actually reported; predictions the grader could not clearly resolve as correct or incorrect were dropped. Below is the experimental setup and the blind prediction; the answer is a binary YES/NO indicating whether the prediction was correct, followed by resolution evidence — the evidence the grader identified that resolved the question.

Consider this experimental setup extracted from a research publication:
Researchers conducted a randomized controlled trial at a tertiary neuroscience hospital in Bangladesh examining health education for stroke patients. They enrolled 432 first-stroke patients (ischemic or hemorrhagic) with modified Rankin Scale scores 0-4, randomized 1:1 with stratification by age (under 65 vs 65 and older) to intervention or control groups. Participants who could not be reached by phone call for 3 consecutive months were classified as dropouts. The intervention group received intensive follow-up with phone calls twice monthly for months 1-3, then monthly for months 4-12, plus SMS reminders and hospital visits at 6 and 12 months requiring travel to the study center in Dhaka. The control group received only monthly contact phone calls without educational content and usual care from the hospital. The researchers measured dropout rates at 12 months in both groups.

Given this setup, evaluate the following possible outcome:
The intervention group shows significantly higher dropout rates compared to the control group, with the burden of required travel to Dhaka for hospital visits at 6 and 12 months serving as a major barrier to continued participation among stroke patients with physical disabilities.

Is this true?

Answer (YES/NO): NO